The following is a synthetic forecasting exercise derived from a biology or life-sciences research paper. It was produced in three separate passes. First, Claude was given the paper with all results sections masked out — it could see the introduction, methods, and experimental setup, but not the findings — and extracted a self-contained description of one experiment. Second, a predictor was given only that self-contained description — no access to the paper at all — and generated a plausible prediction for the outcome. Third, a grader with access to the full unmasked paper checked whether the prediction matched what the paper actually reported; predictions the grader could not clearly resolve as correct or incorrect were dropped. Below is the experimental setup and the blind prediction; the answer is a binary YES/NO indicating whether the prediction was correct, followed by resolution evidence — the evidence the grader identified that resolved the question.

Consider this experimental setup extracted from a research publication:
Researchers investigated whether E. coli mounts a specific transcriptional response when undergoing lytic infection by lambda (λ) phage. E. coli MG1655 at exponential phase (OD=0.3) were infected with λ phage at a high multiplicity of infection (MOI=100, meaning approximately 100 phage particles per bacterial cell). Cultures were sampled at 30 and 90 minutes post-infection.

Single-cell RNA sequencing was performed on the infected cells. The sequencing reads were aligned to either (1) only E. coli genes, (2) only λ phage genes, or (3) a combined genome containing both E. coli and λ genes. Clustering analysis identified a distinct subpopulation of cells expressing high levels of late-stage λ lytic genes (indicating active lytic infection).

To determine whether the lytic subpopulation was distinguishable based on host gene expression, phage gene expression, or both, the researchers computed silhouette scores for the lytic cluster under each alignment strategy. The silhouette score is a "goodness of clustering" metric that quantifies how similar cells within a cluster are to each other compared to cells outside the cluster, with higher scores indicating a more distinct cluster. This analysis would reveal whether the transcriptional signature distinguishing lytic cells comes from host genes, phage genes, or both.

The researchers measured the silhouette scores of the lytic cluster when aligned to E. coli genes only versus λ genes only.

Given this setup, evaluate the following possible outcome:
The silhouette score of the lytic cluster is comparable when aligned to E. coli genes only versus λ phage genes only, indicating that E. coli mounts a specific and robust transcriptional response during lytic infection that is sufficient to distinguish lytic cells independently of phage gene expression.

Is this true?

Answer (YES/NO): NO